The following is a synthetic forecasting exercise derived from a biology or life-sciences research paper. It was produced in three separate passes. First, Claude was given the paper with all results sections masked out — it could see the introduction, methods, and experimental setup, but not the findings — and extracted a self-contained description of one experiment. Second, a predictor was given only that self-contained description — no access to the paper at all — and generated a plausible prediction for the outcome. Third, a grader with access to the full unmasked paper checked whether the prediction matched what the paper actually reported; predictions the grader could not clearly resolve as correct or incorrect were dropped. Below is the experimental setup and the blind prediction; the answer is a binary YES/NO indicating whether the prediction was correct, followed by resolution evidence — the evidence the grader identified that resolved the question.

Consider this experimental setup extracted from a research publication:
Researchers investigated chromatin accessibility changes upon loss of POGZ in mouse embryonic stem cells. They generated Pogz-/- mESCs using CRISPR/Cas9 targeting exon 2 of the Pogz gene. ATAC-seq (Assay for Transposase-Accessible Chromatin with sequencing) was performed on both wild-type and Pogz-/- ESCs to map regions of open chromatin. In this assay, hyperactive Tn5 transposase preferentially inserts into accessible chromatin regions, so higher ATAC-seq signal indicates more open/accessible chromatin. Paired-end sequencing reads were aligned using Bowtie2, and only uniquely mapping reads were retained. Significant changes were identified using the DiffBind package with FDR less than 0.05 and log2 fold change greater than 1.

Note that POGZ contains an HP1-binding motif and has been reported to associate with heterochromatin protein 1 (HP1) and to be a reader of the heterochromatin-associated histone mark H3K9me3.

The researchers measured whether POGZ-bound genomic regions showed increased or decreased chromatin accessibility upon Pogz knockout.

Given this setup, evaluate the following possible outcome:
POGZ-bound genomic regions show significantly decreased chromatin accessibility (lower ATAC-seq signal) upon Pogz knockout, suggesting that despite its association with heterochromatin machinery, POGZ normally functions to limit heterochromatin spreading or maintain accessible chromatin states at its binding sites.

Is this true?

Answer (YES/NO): YES